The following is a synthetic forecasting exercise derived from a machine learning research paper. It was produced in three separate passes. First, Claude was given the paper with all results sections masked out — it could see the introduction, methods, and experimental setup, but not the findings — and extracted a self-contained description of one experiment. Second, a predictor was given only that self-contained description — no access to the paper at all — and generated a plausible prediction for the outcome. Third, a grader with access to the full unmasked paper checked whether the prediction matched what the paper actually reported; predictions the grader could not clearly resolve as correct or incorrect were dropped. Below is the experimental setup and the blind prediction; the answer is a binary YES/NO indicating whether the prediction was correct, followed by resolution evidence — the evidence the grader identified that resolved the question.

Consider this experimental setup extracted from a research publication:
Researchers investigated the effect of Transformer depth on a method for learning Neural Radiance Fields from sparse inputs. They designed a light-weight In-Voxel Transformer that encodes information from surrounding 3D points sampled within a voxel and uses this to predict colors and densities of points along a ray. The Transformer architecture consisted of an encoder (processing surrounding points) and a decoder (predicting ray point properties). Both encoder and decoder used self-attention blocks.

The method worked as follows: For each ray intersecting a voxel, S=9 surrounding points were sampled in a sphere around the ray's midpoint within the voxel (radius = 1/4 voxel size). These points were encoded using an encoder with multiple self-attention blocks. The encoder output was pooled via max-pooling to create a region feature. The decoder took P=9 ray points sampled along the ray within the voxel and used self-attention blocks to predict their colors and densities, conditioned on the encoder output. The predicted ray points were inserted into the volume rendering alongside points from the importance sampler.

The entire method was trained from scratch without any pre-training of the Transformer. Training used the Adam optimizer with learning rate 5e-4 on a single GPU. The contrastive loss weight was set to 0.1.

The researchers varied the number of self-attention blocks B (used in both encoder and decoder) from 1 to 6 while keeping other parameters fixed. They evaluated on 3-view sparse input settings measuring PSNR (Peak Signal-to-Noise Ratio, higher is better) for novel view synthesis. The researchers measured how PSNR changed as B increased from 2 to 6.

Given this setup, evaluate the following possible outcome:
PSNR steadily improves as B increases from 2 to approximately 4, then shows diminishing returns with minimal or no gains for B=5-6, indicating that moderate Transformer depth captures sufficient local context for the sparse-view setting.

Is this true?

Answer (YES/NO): NO